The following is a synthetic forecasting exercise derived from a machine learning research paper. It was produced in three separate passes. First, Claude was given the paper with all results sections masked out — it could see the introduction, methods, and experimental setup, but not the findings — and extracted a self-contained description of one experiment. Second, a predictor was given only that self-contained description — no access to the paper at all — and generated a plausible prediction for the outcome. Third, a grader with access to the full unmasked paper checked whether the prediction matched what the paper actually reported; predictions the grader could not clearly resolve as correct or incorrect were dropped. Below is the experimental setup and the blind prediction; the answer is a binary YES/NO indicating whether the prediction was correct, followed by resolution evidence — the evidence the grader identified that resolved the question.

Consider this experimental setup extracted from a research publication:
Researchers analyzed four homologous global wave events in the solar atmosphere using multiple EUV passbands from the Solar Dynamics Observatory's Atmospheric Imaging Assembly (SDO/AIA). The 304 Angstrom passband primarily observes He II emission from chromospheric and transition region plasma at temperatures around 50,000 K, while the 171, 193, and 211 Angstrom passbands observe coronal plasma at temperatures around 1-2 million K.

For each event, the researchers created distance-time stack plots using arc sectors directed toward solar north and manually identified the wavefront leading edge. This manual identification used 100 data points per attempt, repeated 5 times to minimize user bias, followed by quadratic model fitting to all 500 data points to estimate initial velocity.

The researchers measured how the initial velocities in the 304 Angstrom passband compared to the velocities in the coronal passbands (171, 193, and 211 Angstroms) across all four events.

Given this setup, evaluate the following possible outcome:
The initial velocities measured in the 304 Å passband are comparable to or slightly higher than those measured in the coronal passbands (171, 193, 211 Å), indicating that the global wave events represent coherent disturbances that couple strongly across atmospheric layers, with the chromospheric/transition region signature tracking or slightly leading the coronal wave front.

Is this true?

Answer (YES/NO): NO